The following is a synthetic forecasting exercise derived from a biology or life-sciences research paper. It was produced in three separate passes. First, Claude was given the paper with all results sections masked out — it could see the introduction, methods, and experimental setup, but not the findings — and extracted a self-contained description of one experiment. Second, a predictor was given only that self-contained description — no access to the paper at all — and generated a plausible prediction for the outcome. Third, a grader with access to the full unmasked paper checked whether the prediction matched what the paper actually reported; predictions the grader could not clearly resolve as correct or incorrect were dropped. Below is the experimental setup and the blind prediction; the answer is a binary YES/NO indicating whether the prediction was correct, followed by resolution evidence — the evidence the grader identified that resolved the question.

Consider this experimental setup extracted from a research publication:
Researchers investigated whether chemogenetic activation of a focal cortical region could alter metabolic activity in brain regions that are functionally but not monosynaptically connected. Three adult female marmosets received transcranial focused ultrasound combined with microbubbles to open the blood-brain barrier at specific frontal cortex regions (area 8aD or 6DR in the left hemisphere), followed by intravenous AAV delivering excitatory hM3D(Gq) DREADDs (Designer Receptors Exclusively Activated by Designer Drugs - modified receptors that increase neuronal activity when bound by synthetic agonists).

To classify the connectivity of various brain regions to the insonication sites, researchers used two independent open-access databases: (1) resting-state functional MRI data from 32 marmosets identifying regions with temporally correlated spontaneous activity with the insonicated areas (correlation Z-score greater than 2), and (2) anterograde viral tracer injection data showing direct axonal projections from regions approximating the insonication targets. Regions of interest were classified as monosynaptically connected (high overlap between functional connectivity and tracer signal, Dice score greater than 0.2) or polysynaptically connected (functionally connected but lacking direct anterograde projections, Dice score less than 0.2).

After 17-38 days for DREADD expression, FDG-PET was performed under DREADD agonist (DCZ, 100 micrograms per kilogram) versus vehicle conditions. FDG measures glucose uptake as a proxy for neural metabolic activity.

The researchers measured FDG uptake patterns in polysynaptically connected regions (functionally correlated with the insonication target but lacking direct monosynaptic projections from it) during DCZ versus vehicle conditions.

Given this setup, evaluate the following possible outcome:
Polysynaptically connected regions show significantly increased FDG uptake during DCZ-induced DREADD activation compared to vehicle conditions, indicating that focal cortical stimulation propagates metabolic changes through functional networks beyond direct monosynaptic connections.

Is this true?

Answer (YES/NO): YES